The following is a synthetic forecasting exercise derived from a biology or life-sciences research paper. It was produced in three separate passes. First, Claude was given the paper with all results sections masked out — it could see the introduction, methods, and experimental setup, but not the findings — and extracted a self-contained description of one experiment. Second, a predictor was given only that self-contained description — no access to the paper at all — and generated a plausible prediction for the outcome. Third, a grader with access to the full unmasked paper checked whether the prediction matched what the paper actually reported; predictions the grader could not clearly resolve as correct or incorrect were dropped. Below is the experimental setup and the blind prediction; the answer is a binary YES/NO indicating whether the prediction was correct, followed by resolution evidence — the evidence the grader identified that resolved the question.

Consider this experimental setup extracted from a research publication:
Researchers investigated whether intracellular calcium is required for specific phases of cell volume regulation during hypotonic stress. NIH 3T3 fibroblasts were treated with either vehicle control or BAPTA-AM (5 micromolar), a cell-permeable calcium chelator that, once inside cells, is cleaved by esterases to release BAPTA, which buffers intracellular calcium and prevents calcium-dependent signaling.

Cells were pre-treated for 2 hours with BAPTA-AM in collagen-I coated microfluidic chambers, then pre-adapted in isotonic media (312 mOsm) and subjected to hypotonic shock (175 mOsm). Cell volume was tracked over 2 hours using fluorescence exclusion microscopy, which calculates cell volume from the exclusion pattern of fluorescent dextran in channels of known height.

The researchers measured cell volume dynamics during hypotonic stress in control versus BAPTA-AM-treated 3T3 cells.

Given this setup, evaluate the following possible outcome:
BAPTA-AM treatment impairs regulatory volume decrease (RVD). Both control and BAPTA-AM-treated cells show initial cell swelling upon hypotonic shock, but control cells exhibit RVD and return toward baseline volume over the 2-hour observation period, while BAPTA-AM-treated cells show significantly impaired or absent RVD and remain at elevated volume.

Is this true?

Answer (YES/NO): NO